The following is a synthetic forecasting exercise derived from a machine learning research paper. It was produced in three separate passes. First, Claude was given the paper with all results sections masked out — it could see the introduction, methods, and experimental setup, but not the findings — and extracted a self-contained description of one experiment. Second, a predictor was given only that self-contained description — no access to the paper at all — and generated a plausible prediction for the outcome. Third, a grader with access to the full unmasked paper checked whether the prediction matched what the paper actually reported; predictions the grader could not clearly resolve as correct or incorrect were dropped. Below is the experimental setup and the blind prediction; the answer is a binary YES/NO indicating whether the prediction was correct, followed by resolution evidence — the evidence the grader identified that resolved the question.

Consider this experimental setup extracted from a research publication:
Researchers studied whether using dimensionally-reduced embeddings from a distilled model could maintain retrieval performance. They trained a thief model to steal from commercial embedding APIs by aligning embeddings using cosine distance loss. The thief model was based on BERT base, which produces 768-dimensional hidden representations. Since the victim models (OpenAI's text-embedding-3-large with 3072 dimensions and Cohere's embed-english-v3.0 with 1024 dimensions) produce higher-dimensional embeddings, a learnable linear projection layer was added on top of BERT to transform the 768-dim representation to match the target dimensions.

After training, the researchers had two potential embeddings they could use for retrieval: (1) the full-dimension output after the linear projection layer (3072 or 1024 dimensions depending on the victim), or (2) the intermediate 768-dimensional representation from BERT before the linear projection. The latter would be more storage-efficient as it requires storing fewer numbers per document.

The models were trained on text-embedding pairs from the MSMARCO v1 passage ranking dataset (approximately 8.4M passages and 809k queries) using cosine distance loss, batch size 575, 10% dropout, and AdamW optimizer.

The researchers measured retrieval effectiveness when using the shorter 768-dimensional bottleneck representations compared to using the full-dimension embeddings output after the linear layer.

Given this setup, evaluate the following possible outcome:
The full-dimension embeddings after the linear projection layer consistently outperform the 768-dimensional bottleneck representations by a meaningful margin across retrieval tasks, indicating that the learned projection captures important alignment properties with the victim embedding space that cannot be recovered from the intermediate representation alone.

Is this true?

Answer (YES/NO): NO